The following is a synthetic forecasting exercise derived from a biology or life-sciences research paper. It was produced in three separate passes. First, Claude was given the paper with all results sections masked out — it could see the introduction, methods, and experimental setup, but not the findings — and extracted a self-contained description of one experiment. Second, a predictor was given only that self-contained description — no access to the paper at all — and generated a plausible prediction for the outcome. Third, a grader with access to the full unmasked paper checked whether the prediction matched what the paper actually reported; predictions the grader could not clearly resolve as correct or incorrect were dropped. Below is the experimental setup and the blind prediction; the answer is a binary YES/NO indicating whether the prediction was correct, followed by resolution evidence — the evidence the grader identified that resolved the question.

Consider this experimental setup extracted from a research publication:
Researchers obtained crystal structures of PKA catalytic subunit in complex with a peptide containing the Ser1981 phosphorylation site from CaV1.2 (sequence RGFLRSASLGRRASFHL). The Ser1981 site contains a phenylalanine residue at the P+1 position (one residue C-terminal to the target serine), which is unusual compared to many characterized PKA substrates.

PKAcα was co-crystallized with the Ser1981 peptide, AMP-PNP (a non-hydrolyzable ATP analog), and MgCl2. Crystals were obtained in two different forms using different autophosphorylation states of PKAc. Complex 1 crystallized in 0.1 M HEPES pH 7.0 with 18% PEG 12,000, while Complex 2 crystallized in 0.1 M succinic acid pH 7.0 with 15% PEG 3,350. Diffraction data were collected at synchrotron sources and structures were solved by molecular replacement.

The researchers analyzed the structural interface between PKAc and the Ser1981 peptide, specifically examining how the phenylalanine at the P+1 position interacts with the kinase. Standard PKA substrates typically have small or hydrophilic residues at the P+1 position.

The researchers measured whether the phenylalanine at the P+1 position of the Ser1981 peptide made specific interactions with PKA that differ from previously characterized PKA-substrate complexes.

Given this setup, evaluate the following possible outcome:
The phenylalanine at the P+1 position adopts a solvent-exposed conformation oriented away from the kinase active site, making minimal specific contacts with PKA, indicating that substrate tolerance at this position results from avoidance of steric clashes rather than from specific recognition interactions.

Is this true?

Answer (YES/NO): NO